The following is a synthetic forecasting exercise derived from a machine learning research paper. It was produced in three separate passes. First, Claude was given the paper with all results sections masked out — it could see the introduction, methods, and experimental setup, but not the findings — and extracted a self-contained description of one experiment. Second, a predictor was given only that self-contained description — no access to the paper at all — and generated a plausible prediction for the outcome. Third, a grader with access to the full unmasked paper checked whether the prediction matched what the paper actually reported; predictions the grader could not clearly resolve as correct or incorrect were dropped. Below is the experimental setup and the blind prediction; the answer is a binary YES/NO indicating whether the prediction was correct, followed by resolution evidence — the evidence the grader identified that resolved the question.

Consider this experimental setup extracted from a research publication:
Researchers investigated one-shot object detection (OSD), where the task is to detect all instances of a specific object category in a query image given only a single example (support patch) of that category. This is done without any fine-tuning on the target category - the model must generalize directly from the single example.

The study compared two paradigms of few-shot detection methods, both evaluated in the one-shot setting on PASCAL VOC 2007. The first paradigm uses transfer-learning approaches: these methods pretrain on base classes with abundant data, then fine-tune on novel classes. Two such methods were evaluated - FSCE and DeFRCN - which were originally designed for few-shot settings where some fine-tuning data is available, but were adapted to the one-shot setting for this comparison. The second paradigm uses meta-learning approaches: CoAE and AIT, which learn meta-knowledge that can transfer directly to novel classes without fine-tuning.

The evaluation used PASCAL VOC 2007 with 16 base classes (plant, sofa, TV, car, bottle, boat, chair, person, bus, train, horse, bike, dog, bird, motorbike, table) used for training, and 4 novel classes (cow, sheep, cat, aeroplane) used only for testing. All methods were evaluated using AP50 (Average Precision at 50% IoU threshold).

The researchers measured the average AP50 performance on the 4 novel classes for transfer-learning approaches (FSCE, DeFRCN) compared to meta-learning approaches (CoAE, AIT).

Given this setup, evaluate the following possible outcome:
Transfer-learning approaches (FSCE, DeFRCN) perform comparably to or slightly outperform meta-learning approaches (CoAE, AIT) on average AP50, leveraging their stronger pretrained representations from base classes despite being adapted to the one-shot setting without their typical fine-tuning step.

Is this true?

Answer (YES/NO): NO